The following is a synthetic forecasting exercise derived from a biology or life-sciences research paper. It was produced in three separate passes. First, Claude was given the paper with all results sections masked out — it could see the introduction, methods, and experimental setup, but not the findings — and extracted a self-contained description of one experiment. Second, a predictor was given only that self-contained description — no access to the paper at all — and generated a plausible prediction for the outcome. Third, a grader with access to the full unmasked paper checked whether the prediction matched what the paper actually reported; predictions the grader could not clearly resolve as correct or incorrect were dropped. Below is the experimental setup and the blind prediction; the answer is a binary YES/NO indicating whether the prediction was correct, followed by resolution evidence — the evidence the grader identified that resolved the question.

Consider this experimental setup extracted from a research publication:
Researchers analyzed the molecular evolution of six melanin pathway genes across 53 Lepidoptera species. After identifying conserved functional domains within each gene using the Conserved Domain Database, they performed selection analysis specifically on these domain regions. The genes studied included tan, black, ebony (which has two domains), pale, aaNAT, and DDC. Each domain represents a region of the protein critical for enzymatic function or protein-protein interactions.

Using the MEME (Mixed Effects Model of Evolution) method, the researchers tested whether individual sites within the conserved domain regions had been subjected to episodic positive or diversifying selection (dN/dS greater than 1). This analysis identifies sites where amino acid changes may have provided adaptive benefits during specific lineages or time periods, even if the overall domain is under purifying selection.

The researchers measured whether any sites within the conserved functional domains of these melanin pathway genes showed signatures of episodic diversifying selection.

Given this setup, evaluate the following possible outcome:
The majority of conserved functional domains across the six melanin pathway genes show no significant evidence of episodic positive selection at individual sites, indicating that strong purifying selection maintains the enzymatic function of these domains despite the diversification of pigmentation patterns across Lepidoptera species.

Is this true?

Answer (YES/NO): NO